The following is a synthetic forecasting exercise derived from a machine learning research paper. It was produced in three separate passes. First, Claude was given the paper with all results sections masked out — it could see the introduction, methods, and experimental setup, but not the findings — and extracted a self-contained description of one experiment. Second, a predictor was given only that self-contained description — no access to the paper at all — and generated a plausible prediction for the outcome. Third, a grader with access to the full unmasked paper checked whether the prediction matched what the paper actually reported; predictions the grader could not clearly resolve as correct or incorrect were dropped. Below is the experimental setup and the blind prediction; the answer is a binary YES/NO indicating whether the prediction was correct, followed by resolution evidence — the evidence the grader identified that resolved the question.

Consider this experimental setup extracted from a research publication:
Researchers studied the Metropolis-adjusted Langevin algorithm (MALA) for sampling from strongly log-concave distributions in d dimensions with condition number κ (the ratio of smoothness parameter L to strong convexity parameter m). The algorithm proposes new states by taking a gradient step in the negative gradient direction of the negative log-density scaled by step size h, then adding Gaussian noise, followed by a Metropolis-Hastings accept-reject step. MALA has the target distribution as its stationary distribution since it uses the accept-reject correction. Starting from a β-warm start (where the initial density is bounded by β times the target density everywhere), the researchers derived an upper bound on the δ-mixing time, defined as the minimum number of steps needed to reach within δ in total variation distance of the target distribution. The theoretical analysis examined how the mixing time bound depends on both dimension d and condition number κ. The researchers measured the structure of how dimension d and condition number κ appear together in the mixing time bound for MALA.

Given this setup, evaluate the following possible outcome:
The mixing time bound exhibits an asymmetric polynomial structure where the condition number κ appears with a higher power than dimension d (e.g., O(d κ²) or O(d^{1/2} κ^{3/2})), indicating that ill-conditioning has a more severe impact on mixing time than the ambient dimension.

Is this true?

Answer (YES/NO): NO